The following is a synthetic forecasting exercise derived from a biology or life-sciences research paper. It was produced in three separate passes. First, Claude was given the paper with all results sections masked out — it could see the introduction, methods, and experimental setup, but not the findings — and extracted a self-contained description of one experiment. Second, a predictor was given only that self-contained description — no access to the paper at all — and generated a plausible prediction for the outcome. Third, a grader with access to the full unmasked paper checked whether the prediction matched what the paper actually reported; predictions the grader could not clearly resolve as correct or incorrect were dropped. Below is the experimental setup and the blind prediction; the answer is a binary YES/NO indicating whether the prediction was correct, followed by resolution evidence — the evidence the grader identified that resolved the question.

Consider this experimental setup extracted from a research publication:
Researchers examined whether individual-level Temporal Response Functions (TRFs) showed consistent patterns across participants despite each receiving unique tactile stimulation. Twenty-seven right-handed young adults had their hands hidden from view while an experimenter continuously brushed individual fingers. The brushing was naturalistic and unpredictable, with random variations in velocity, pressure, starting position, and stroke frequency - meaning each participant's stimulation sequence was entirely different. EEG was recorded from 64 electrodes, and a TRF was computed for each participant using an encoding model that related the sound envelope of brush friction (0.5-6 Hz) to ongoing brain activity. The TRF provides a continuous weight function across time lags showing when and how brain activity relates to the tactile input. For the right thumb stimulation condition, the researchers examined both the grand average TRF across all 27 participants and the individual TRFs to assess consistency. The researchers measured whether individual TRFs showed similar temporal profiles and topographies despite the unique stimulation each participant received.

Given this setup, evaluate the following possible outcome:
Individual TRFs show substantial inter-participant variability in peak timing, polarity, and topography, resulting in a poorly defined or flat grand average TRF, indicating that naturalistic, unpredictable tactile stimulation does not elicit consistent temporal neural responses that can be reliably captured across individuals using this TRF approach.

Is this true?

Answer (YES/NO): NO